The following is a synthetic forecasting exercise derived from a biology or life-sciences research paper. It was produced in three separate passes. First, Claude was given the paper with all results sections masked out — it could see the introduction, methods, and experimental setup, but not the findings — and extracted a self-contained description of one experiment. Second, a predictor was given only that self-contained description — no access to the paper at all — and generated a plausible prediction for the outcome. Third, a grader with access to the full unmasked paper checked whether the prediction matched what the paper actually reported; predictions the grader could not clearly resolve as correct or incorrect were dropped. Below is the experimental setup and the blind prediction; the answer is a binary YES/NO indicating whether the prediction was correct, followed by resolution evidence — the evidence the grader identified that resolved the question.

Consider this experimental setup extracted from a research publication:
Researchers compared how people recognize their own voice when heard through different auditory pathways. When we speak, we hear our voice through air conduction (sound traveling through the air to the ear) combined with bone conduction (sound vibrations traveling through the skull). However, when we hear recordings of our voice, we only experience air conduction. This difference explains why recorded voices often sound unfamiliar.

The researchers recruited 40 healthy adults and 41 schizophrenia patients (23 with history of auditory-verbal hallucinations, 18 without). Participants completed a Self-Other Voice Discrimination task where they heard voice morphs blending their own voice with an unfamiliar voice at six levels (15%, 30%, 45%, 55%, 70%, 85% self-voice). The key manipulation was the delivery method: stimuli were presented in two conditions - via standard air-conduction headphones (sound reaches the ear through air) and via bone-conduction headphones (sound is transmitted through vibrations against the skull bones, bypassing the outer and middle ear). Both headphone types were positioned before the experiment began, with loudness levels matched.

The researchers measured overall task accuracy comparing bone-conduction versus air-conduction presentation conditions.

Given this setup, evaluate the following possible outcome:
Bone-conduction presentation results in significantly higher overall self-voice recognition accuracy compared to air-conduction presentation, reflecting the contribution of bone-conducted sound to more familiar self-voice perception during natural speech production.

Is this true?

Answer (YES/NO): NO